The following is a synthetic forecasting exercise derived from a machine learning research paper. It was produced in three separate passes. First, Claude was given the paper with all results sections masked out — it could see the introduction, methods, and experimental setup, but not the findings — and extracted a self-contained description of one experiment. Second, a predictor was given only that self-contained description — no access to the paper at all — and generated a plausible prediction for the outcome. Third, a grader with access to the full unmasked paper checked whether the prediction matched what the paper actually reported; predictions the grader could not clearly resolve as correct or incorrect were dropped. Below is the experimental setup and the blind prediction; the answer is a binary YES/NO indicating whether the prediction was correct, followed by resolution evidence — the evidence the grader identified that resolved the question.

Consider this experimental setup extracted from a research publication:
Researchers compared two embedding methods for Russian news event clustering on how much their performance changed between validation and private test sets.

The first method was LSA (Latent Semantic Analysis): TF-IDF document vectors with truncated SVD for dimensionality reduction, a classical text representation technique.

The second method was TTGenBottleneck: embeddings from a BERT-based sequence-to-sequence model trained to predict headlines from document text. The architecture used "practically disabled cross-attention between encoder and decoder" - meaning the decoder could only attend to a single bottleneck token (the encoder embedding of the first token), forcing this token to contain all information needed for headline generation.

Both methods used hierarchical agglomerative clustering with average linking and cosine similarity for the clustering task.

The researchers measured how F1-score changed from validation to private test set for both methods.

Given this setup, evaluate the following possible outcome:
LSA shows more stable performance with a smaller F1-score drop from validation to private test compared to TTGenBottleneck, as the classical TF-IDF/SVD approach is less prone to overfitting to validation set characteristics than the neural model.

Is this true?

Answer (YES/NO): NO